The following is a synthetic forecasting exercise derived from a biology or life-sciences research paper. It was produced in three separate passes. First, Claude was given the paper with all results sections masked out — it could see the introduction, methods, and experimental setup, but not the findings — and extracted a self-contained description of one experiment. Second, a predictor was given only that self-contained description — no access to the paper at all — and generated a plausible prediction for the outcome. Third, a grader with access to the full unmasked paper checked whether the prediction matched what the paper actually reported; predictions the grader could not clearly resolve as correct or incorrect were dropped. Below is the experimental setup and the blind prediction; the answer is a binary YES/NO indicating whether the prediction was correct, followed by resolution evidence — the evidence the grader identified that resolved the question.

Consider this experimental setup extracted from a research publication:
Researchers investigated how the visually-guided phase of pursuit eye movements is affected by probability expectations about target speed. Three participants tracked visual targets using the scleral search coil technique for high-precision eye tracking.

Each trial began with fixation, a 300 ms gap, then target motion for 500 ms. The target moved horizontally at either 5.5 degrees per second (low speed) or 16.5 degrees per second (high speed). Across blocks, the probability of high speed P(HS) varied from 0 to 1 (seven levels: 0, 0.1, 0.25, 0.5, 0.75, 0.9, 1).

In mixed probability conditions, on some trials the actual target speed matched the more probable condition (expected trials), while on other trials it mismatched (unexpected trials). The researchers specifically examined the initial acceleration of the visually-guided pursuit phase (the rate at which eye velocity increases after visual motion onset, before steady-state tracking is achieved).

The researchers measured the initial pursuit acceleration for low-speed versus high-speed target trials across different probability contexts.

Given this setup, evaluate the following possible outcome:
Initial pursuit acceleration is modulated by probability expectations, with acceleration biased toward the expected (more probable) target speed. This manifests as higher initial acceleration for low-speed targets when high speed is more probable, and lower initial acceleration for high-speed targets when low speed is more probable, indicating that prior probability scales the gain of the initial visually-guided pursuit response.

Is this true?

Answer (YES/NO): NO